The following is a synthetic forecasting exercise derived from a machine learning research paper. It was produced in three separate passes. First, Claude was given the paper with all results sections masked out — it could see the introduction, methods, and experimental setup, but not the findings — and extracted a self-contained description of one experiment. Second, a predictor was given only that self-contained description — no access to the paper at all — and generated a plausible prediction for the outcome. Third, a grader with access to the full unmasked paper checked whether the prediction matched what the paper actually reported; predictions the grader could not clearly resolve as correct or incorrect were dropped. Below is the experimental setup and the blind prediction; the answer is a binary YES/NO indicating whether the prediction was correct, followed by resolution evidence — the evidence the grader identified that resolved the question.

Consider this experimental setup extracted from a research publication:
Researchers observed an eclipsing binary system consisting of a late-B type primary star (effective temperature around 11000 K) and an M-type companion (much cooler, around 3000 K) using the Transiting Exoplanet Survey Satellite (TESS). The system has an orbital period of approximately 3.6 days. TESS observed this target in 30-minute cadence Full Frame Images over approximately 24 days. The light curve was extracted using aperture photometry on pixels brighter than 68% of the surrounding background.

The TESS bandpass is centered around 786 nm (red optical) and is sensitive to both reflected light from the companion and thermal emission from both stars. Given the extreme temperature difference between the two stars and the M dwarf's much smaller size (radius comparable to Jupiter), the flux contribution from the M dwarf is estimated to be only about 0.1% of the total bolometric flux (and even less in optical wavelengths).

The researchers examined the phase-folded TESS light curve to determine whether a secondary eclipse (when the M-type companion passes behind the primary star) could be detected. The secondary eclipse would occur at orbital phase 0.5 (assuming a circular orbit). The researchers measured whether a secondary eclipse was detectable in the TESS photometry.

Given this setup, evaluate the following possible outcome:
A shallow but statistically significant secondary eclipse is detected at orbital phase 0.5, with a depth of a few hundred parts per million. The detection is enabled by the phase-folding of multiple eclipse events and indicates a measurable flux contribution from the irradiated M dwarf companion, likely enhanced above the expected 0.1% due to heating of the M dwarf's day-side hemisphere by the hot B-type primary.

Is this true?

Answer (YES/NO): NO